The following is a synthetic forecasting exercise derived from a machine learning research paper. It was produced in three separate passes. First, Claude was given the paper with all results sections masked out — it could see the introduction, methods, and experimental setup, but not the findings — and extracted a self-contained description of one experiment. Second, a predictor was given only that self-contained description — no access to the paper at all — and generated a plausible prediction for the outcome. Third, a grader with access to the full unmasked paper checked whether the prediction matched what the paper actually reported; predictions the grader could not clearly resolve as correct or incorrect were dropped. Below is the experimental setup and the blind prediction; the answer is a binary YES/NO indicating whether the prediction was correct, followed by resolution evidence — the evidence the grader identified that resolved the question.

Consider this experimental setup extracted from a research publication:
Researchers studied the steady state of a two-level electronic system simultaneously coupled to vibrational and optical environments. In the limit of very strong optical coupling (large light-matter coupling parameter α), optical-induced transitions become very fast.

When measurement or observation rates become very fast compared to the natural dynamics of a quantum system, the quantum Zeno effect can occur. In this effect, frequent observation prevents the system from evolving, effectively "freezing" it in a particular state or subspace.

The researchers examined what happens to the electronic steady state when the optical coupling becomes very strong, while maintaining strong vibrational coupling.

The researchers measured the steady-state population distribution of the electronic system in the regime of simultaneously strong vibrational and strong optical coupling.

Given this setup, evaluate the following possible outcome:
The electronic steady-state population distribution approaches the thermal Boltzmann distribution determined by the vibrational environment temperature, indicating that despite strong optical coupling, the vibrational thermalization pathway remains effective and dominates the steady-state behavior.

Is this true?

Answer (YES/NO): NO